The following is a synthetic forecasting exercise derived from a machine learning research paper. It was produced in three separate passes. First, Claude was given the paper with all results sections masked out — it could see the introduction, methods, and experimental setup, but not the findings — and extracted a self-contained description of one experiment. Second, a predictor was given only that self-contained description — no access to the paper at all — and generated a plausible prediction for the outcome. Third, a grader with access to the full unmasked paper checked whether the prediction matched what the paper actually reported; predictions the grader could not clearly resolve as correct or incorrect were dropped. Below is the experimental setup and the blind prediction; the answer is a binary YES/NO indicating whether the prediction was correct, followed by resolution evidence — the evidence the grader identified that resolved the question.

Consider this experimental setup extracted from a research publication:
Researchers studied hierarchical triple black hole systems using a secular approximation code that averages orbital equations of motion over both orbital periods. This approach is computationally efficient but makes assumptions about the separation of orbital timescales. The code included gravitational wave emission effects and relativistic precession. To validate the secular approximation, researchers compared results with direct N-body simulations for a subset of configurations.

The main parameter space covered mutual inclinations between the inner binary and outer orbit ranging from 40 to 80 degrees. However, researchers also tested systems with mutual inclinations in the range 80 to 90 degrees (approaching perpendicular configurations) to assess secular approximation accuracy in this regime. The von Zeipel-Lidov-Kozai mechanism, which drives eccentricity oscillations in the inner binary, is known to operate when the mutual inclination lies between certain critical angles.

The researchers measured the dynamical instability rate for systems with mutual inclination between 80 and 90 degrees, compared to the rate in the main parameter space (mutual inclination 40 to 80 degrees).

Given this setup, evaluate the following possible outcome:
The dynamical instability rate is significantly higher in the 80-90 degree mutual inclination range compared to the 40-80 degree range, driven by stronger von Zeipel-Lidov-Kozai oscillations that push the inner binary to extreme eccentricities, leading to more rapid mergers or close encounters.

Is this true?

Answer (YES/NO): NO